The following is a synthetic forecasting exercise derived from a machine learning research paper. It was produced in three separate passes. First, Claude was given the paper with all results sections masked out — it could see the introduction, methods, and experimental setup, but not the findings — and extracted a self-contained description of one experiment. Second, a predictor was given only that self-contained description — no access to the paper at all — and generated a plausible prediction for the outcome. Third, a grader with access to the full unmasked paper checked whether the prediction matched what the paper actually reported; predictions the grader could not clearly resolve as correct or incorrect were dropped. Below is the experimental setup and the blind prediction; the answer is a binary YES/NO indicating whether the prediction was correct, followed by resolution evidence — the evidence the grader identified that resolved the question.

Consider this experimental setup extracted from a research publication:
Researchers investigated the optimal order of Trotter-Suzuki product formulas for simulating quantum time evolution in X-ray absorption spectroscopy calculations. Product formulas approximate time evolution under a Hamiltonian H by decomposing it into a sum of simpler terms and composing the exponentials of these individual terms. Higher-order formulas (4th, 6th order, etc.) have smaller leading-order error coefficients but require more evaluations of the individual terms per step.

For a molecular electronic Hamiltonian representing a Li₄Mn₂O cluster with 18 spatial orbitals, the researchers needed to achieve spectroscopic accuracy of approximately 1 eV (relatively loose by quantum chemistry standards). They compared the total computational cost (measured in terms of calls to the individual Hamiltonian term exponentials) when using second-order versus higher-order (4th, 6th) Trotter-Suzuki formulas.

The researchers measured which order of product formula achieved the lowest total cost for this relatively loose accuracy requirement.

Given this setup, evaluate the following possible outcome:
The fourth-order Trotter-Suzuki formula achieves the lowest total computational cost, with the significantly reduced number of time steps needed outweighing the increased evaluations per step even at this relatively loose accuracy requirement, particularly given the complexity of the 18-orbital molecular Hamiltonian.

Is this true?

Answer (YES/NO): NO